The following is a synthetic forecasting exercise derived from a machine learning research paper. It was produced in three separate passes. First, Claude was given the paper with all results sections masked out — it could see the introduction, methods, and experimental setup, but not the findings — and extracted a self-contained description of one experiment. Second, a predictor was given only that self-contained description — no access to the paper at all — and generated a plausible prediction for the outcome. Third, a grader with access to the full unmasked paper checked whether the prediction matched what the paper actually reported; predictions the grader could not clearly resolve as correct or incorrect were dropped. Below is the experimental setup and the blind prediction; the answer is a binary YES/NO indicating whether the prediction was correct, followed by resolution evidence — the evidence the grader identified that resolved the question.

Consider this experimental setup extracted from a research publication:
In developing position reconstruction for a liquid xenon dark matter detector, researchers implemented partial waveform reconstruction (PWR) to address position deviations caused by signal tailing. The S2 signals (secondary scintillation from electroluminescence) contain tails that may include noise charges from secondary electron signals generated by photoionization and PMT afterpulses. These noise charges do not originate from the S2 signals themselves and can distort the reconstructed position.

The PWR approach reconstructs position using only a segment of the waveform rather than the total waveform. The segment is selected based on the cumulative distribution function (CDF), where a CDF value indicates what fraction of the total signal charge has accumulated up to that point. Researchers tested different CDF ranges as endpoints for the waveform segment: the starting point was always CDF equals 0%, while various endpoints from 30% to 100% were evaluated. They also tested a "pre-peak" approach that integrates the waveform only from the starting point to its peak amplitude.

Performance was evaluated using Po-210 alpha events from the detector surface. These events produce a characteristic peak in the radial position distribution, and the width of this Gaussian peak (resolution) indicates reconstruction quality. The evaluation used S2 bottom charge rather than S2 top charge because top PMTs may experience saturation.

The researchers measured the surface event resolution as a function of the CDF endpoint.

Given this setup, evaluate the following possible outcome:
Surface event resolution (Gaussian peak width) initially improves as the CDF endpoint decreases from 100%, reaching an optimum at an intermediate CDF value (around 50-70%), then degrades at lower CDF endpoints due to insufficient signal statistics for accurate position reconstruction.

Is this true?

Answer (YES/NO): YES